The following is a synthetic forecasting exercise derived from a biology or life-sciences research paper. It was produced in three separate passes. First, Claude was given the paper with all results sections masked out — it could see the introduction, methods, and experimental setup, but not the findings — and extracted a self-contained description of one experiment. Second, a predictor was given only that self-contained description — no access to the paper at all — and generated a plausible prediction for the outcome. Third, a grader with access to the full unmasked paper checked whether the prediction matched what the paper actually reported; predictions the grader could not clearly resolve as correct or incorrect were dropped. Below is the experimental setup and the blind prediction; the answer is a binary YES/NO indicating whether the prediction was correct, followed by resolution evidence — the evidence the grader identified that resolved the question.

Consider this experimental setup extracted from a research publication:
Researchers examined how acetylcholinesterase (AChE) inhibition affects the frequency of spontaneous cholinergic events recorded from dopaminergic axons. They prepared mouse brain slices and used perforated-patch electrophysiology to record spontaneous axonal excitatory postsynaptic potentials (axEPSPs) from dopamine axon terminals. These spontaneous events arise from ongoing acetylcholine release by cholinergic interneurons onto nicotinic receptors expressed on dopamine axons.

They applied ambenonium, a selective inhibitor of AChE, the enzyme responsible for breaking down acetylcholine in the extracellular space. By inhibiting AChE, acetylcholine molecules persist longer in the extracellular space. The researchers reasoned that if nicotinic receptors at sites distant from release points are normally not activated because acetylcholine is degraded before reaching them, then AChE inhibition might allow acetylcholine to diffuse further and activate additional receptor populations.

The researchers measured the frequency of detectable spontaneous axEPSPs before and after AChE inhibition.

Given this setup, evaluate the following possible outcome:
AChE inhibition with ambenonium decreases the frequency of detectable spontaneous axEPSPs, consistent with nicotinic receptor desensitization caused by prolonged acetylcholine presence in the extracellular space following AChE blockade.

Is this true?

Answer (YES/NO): NO